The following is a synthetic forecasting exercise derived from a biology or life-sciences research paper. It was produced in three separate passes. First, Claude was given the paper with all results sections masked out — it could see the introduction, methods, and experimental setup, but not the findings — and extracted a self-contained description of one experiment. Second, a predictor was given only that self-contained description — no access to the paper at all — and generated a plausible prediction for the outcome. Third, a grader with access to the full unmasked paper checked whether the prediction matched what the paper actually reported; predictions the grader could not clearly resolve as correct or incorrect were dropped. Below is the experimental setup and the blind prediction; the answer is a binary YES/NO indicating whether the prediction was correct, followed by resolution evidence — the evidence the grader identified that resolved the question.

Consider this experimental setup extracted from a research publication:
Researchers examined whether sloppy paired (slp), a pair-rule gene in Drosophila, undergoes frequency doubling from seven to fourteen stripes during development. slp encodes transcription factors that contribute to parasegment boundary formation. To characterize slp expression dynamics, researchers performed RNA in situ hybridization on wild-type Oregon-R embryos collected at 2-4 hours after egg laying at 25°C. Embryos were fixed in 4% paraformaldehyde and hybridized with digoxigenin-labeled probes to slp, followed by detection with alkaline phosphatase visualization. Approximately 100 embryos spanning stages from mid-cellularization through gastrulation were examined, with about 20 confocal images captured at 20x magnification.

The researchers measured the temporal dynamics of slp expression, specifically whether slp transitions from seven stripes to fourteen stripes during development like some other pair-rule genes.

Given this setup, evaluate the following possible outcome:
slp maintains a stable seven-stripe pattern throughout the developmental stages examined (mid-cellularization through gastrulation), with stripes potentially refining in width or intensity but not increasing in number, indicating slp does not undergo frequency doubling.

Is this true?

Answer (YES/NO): NO